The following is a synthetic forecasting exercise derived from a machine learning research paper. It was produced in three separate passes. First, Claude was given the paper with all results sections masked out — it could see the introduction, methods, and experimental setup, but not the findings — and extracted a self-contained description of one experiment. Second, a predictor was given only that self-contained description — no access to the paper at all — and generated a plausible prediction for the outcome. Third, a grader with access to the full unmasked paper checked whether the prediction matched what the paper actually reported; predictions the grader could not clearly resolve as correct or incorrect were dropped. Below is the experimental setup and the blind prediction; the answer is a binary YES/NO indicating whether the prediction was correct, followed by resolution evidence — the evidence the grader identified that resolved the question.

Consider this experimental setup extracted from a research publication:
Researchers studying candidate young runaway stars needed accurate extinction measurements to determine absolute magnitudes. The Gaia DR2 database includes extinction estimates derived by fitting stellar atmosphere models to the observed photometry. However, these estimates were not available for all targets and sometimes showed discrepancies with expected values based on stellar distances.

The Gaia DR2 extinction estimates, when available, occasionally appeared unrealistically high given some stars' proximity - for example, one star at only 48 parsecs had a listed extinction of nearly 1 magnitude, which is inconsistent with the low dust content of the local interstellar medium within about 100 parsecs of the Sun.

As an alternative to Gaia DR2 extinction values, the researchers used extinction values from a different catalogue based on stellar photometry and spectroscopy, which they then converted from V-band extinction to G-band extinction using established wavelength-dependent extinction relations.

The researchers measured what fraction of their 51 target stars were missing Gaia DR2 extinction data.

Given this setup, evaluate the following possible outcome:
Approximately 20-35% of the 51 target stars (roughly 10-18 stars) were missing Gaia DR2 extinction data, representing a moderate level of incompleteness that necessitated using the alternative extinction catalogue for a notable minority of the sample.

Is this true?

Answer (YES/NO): YES